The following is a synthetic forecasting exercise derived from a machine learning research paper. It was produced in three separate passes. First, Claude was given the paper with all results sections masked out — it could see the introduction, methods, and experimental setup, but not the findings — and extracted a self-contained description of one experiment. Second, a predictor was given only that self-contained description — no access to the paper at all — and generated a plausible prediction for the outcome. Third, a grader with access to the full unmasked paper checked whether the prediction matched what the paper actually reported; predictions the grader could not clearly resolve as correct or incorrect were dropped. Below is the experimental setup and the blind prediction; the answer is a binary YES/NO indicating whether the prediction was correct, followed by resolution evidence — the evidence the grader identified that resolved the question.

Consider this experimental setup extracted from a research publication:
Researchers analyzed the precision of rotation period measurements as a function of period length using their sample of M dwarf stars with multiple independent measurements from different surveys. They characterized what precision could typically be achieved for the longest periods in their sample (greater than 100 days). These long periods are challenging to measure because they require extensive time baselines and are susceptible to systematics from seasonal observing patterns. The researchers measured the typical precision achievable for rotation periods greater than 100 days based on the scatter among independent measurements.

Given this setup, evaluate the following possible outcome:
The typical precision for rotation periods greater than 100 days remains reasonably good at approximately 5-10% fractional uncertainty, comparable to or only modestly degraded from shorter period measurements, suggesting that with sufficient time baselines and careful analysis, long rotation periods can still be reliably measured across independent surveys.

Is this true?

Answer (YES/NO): NO